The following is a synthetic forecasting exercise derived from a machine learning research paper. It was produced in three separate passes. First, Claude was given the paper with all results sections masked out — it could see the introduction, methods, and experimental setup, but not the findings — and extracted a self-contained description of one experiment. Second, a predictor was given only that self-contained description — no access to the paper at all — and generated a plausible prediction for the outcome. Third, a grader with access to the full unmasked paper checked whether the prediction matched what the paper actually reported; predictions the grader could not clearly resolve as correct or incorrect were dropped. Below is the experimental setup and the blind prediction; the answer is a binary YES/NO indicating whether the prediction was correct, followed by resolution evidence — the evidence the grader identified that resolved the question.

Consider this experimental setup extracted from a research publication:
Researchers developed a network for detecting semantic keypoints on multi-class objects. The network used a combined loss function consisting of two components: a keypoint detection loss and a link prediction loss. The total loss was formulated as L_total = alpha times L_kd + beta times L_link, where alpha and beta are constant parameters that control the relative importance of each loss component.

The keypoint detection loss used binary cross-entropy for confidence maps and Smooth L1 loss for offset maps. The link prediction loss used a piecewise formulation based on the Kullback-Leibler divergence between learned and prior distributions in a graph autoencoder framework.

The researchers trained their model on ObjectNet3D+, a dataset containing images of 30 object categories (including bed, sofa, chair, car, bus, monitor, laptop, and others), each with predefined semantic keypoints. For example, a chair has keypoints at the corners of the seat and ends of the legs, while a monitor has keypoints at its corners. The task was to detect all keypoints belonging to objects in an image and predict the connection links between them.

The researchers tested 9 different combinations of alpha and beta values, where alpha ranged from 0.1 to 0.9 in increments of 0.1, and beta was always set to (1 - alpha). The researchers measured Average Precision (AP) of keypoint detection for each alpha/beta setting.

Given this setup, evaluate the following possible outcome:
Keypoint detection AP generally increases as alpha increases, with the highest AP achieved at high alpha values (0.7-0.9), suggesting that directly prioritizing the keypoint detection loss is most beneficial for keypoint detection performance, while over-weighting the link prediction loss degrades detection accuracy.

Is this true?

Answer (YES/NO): NO